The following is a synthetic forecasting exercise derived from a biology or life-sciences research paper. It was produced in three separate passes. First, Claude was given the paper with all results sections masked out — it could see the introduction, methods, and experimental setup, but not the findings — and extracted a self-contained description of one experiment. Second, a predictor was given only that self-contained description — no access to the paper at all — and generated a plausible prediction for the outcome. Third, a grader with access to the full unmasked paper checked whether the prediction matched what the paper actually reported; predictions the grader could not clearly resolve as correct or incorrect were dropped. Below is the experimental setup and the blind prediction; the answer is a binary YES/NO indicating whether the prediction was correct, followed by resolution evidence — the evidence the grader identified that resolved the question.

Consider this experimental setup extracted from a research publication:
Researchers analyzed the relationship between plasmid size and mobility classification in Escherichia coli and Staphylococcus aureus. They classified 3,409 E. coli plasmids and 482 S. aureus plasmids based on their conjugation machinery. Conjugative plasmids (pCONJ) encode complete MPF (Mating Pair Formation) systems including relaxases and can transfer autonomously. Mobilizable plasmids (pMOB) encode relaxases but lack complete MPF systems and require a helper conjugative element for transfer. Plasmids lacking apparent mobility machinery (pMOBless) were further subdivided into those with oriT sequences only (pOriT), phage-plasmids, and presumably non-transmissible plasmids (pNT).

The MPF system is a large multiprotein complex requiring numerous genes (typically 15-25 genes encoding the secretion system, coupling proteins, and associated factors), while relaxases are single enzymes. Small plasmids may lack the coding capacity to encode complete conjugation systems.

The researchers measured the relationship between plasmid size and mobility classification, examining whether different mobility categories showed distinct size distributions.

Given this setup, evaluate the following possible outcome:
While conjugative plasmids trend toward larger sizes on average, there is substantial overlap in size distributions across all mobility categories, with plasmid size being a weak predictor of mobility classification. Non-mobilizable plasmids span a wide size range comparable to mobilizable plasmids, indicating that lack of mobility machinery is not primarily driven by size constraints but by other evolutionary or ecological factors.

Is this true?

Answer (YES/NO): NO